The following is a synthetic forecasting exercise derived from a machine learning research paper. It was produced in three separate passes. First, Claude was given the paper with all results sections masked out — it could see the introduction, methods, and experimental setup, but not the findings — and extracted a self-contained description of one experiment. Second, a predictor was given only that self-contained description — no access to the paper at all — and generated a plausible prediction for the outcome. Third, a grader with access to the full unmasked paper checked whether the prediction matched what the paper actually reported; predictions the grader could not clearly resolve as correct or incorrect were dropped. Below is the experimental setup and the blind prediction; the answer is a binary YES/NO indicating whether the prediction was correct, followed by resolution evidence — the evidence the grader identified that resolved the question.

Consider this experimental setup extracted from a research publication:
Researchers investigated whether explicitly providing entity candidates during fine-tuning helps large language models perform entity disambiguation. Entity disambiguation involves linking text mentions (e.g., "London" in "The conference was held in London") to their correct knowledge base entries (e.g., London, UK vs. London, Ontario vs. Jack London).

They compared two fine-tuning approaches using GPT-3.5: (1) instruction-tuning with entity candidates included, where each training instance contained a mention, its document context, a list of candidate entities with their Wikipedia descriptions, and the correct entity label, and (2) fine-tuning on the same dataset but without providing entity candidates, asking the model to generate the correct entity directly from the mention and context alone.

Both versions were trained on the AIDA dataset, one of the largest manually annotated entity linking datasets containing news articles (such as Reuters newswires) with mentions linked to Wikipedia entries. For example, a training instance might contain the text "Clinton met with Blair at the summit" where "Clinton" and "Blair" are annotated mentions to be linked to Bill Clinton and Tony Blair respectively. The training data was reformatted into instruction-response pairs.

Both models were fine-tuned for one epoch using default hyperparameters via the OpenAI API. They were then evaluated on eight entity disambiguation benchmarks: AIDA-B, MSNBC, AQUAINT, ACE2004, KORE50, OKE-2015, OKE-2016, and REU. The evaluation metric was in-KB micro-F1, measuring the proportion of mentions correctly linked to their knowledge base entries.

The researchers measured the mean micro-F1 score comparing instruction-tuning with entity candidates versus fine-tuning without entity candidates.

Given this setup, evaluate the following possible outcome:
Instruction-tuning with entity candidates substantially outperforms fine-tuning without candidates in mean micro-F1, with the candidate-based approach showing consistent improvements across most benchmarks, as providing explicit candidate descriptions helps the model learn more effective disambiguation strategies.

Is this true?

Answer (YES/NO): YES